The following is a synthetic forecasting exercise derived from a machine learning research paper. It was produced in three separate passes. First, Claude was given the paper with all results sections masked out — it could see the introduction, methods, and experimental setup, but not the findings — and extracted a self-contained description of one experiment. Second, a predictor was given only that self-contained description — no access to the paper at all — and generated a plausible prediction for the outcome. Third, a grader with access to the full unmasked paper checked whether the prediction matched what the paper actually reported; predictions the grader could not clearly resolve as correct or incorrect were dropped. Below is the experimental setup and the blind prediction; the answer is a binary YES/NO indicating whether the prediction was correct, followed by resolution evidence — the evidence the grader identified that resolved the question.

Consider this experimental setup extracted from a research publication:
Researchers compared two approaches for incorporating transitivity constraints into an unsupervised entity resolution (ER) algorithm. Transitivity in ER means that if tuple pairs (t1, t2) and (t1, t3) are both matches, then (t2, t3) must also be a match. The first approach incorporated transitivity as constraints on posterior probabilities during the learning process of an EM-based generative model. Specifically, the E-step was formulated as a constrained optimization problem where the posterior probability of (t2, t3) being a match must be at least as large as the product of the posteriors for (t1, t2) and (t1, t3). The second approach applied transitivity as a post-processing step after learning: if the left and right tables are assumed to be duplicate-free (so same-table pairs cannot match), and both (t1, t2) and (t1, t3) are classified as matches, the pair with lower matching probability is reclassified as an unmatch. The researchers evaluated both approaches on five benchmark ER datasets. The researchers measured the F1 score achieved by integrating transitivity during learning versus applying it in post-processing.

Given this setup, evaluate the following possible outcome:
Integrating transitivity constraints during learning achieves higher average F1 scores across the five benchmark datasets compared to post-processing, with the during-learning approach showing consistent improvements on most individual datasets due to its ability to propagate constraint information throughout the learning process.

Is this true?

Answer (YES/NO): YES